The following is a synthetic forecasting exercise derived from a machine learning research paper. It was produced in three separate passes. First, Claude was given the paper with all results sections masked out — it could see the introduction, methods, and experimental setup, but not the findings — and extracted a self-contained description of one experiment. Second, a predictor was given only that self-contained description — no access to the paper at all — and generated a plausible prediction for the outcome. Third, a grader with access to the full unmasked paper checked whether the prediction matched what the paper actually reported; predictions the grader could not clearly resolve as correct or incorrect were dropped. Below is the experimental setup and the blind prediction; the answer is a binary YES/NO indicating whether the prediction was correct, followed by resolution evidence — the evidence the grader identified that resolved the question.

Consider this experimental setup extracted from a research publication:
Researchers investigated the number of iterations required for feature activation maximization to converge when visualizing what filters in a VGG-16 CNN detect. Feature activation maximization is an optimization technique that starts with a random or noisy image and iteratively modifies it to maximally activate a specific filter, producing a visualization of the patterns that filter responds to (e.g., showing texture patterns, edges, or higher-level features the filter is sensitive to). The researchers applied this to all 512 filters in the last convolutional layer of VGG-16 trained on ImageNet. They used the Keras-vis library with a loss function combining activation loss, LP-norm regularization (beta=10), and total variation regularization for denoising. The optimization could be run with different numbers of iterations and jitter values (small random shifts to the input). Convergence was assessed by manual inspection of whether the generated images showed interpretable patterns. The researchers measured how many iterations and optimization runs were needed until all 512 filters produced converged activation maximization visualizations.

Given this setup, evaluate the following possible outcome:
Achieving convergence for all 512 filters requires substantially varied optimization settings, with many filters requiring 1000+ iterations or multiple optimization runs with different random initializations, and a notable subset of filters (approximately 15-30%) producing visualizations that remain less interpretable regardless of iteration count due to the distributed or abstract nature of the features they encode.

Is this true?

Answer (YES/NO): NO